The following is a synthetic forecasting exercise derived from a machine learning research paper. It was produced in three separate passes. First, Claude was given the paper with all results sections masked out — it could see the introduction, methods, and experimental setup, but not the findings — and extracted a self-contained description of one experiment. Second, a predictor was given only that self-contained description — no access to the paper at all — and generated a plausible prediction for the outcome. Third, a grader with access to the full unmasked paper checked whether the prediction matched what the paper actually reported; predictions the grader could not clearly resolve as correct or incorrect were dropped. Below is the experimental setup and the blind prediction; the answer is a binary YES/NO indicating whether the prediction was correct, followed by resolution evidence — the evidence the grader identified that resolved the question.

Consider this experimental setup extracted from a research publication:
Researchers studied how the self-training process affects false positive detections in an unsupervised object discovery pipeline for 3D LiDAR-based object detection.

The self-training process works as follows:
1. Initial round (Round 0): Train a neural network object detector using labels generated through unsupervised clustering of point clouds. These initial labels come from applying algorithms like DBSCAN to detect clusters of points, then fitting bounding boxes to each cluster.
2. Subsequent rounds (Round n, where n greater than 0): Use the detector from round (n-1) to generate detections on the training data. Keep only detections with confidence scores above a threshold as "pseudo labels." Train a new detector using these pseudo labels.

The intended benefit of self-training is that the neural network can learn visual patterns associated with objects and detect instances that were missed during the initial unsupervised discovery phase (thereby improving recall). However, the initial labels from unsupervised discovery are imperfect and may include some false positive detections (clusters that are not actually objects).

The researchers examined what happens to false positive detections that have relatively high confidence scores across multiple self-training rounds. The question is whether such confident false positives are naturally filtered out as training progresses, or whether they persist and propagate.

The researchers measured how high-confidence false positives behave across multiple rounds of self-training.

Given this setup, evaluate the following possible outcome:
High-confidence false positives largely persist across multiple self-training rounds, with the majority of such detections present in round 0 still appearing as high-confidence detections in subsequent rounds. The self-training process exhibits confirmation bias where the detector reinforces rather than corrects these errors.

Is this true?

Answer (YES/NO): YES